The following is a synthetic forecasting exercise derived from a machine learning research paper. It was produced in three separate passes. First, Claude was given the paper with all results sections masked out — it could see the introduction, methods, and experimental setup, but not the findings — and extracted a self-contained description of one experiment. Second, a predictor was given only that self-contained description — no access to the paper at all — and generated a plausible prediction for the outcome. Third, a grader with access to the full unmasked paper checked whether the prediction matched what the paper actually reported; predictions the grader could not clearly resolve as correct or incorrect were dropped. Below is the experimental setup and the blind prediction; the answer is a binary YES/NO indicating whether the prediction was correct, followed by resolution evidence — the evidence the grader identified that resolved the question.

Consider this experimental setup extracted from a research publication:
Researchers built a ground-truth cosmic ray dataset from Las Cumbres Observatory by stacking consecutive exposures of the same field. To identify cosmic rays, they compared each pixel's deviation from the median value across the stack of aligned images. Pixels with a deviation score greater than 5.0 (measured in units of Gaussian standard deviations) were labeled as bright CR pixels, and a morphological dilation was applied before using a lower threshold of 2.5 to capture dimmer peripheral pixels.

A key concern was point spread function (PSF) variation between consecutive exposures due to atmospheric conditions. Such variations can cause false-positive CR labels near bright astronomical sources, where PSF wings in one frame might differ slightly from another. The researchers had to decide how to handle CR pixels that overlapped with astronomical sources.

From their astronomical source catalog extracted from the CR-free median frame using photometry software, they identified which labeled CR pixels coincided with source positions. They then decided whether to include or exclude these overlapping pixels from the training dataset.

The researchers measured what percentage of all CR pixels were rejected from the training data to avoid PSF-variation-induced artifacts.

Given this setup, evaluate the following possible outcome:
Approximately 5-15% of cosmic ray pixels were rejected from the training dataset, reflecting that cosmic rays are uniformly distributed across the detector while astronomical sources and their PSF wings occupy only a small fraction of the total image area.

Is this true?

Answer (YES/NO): NO